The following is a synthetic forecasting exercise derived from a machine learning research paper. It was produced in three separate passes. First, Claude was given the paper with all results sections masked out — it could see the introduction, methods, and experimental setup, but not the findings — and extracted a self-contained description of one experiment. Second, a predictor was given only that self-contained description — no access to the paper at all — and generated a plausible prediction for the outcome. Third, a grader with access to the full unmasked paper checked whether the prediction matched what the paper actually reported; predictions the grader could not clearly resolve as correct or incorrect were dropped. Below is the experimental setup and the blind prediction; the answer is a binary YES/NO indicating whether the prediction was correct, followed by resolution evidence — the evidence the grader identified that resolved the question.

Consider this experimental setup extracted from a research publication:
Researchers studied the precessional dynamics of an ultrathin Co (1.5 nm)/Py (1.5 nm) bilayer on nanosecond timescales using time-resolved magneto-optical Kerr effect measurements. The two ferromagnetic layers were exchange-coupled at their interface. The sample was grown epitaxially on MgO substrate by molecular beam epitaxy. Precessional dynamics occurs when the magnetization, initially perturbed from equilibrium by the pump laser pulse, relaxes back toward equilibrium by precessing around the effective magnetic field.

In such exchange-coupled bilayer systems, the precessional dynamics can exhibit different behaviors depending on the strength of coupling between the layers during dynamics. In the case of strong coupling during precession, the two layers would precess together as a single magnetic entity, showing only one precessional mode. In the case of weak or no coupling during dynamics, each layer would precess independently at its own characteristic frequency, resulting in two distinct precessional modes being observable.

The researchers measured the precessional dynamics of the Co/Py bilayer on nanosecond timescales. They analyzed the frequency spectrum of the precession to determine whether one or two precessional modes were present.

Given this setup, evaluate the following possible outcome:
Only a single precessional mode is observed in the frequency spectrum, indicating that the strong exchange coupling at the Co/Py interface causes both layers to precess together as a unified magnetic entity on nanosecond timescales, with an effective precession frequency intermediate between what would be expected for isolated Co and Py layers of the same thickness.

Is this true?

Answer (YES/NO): NO